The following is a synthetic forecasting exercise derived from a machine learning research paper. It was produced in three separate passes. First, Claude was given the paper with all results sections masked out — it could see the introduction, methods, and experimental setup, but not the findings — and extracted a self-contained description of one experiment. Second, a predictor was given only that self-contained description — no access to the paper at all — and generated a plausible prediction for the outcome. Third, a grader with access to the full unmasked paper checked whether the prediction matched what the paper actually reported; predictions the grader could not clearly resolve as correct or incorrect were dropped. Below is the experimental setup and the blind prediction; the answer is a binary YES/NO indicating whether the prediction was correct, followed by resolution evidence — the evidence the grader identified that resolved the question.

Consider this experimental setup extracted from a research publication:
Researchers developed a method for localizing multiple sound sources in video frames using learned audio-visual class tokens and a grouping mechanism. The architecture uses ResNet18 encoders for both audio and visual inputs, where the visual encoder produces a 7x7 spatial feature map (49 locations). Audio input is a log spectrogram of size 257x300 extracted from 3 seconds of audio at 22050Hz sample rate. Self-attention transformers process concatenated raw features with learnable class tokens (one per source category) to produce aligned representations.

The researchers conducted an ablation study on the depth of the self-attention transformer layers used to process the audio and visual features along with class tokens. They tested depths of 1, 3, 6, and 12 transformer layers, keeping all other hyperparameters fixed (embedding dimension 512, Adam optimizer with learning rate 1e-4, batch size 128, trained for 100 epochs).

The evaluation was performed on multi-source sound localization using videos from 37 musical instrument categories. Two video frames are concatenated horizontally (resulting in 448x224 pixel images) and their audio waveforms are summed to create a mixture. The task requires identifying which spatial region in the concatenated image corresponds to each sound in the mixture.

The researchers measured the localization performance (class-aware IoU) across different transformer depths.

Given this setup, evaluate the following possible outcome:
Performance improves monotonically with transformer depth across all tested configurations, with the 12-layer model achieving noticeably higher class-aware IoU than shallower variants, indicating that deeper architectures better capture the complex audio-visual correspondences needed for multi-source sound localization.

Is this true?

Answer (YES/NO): NO